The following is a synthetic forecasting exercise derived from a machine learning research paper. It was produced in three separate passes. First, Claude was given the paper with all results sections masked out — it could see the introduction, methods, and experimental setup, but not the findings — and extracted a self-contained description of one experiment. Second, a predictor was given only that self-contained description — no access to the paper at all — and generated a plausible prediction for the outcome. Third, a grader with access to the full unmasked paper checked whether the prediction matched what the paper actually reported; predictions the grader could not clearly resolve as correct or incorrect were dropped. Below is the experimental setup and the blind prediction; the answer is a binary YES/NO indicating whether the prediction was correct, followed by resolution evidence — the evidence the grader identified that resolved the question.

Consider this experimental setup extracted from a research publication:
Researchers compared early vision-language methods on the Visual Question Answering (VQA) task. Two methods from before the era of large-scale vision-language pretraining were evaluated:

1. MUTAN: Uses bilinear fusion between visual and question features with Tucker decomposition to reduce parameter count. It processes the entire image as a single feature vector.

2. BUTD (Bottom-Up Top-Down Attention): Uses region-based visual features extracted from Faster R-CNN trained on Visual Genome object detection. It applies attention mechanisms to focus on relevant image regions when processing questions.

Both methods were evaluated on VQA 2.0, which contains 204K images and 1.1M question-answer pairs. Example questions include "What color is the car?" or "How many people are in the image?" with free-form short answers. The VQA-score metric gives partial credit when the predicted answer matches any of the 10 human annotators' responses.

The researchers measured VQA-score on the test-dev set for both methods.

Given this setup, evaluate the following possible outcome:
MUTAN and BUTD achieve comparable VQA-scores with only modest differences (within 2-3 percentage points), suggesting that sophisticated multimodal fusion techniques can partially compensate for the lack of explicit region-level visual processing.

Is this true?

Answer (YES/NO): NO